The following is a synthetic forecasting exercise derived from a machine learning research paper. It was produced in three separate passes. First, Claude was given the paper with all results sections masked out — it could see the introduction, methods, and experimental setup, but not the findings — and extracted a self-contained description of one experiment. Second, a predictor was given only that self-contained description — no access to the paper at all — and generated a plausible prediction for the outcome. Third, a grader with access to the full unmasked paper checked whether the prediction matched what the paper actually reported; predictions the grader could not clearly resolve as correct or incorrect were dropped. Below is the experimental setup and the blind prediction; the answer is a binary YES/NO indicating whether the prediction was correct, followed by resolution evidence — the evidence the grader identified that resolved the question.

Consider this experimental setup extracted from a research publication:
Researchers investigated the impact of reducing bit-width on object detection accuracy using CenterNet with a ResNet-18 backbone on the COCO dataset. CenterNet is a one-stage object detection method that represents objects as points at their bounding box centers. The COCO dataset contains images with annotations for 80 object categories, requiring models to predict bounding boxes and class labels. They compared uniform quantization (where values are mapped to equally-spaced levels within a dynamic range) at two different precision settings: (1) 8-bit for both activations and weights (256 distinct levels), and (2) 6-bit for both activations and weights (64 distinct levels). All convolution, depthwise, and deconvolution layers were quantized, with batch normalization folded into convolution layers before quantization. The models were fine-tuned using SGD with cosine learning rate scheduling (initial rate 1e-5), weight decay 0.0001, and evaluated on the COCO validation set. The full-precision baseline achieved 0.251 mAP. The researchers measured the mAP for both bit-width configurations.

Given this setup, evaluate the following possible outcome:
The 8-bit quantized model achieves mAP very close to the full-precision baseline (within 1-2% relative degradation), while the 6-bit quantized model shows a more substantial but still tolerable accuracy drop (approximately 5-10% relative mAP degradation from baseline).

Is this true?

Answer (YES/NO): NO